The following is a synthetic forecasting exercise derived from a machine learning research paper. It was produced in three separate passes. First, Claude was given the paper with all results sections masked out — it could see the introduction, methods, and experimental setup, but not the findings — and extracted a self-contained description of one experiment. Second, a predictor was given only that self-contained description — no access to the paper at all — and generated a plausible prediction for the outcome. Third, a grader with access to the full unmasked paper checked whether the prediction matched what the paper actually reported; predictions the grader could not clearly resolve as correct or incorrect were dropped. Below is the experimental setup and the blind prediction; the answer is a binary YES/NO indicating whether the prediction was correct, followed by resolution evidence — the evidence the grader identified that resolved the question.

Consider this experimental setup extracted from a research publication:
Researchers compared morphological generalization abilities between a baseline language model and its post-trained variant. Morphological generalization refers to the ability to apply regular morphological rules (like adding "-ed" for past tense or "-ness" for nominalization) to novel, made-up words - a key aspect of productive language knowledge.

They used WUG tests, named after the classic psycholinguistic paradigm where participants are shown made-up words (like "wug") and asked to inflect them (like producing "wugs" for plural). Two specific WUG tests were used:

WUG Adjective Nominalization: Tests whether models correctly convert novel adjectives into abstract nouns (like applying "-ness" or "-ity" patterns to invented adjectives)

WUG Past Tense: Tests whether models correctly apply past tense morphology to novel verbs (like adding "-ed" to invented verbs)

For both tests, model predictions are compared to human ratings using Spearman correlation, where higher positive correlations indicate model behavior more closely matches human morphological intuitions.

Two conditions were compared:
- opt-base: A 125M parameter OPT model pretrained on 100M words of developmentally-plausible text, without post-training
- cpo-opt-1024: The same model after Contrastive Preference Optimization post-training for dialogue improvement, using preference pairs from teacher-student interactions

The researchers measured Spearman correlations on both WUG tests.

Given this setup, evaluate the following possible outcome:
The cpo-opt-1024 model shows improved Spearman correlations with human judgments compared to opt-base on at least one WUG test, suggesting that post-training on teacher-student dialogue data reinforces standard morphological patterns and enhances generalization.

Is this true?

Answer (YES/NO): NO